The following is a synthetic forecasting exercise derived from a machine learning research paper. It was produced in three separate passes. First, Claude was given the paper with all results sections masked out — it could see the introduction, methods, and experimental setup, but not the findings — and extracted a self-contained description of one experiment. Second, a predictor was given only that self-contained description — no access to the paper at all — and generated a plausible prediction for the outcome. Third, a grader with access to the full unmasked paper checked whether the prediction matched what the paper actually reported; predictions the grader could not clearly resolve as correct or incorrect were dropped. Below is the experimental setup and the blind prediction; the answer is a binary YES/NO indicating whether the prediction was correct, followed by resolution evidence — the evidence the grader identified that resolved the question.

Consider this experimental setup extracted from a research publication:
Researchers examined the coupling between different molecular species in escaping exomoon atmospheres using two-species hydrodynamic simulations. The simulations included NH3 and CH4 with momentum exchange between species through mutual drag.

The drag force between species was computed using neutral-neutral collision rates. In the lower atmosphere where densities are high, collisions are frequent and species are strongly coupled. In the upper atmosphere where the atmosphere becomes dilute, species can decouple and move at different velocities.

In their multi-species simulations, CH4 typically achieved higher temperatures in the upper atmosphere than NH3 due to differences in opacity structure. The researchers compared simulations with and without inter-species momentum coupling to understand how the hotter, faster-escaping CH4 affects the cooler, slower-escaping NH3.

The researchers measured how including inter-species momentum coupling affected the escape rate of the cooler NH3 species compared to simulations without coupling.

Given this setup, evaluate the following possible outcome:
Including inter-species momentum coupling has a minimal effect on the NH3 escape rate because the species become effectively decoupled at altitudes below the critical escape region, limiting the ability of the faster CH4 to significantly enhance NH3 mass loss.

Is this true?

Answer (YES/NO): NO